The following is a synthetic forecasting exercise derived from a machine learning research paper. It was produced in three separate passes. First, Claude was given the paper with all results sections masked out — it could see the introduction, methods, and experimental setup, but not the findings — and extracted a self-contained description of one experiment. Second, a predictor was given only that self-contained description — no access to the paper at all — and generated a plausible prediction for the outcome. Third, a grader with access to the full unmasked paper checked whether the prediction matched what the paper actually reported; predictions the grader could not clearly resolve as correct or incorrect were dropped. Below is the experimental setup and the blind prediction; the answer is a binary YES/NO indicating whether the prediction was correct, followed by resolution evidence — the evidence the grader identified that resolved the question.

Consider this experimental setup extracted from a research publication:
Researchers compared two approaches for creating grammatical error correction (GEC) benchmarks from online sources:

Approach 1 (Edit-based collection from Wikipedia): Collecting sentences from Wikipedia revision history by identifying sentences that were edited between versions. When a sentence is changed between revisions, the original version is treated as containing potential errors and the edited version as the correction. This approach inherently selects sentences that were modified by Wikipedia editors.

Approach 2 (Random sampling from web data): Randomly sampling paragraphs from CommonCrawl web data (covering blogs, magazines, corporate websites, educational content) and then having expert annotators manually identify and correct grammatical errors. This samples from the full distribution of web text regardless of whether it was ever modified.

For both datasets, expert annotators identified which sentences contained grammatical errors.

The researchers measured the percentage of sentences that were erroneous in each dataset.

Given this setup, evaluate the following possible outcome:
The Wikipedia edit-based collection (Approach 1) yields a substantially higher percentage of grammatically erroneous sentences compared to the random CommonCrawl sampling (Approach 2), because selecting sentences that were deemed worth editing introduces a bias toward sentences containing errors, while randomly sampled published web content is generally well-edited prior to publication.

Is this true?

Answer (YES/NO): YES